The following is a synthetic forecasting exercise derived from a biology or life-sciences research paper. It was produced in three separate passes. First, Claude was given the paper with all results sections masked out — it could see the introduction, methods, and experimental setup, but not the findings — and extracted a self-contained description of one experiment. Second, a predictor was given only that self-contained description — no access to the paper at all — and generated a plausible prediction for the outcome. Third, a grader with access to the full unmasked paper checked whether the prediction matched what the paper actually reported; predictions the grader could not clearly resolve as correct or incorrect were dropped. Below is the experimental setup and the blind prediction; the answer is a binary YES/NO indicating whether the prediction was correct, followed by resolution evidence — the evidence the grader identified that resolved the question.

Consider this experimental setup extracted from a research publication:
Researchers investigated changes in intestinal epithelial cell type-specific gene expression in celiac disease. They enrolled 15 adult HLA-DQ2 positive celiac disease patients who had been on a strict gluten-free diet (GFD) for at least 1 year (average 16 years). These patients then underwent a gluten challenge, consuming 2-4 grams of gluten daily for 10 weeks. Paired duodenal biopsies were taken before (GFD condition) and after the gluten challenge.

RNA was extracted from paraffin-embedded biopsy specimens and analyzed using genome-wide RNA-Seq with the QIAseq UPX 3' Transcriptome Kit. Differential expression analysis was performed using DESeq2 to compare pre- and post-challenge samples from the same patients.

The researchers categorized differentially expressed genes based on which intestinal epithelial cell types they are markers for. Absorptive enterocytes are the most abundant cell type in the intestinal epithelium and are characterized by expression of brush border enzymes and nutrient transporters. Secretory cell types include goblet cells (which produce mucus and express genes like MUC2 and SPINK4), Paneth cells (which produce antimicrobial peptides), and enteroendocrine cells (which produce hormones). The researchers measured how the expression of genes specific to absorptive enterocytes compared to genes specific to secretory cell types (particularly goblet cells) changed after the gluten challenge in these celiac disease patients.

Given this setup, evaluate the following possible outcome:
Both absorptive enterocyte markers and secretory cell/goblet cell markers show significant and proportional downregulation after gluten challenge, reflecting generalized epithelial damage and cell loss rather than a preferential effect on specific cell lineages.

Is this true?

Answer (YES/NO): NO